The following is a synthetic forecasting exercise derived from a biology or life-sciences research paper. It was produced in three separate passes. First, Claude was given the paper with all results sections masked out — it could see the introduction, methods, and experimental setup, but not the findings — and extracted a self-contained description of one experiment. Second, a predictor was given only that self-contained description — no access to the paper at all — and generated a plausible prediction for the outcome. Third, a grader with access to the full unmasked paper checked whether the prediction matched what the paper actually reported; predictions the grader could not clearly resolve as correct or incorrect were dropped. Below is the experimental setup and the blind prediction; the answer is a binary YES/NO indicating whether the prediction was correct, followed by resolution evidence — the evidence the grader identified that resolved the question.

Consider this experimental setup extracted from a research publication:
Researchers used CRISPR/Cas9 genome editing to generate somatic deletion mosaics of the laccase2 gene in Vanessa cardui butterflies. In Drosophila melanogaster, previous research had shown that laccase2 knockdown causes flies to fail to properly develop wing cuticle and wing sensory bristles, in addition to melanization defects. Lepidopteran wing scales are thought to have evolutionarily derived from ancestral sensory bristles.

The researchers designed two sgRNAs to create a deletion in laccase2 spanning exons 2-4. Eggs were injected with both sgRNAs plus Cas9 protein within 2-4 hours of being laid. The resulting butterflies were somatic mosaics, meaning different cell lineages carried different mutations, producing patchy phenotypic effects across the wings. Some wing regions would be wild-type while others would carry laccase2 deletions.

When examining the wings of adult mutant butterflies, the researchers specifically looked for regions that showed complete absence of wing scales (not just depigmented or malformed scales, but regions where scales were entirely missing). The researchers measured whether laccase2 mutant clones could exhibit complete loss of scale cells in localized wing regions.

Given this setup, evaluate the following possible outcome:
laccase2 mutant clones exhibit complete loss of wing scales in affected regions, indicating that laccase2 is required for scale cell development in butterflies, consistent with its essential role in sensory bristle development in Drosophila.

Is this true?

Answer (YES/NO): YES